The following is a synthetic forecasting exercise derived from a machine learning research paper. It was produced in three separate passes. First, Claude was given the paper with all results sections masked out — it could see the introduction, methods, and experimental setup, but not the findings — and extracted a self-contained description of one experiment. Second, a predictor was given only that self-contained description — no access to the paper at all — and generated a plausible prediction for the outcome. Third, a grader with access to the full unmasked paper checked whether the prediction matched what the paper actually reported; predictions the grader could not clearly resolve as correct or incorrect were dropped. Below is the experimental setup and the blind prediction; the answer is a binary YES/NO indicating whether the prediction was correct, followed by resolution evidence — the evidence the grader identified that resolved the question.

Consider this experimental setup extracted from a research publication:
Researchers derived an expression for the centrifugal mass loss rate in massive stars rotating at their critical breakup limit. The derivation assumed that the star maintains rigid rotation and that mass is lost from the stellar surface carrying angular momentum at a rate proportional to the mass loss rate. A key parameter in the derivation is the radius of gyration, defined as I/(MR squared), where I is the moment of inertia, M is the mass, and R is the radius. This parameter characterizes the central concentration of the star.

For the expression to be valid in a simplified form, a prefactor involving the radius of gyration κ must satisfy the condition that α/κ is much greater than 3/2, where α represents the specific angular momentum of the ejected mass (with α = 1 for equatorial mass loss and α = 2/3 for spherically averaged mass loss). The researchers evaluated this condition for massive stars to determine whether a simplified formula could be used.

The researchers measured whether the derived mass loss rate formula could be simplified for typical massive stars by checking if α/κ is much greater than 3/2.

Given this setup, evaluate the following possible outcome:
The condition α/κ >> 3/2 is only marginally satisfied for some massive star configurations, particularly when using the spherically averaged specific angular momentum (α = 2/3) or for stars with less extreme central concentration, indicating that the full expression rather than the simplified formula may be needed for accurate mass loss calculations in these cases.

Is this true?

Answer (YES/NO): NO